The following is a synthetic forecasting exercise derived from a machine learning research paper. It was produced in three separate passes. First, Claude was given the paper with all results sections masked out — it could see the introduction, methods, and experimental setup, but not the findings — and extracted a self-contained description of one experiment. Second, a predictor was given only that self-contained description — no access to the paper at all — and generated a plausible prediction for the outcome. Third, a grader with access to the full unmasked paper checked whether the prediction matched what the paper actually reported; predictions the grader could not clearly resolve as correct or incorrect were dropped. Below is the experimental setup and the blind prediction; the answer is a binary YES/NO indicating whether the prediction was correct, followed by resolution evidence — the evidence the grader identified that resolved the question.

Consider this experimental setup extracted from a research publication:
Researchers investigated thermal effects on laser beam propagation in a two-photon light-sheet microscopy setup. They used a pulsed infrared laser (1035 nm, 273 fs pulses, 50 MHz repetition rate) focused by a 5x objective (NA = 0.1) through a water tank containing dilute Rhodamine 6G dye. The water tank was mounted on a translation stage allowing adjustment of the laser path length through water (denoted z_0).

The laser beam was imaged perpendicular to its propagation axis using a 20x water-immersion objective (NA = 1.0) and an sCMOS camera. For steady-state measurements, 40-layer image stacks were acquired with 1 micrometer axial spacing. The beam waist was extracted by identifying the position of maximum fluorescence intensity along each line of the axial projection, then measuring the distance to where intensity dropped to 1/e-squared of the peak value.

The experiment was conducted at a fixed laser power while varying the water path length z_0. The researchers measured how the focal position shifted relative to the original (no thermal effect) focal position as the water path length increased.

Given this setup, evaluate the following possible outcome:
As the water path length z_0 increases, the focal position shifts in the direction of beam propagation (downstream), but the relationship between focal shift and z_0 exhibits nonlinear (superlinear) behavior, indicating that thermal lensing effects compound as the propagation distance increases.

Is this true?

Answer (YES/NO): NO